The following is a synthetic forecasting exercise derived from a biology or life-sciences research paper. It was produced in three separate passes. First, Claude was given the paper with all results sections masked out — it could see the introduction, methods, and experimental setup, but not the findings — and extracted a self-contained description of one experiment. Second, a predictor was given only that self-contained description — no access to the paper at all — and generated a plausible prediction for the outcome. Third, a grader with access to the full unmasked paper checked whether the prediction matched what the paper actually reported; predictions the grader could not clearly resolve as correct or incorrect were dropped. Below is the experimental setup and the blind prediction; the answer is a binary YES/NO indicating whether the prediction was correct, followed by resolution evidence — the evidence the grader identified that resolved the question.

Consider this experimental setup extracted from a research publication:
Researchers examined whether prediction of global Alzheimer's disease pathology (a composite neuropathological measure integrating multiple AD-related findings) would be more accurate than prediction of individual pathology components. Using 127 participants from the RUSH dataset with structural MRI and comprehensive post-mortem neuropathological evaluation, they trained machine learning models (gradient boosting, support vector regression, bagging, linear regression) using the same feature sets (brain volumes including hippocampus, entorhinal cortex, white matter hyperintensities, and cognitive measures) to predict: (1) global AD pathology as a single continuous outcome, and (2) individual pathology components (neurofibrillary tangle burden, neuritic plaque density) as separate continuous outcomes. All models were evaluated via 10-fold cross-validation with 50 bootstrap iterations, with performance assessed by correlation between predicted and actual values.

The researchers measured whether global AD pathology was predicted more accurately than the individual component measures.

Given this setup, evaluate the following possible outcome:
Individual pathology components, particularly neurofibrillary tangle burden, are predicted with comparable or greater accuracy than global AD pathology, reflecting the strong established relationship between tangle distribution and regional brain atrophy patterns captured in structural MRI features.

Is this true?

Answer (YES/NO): YES